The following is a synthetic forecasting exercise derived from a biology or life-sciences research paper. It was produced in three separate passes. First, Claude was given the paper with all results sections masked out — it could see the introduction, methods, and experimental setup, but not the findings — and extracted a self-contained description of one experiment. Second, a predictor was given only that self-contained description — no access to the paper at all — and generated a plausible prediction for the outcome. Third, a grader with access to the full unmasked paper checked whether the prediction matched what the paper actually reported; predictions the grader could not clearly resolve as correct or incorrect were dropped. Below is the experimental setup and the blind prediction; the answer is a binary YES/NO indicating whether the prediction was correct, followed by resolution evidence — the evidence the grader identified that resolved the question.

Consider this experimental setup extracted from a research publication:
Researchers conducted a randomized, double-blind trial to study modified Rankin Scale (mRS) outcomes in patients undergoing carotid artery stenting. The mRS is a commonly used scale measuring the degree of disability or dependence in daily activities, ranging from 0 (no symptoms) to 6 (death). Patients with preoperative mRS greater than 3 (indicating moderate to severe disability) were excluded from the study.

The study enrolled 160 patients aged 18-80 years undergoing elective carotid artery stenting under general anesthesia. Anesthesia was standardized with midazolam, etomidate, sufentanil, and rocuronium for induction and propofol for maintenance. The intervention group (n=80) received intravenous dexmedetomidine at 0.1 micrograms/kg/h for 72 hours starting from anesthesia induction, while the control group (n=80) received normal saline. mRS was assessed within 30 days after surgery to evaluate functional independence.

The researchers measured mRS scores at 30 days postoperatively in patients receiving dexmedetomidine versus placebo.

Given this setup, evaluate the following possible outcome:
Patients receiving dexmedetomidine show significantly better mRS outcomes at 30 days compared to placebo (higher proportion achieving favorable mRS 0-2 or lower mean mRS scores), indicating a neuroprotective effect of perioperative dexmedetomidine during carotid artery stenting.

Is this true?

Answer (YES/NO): NO